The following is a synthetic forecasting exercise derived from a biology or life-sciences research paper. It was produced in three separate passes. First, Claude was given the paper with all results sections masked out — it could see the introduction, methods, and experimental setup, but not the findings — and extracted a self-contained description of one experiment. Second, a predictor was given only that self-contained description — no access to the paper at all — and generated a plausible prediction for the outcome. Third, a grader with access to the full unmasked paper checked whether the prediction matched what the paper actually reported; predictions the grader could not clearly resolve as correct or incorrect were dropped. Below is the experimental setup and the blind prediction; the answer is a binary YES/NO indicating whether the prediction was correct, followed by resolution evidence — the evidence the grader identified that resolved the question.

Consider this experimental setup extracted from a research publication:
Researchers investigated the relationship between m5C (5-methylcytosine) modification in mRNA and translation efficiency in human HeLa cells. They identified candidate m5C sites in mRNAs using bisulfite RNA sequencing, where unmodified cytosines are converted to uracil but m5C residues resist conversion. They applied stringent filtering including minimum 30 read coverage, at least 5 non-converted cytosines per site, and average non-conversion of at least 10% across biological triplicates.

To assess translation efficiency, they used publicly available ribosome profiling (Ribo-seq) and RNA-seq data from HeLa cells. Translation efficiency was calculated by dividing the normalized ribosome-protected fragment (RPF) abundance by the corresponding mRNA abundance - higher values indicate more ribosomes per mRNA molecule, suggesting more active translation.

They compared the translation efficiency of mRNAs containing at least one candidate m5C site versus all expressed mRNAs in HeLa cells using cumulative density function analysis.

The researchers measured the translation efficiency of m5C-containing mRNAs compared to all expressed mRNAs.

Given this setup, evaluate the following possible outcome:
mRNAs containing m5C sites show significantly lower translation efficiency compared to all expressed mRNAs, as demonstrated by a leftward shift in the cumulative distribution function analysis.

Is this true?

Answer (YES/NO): YES